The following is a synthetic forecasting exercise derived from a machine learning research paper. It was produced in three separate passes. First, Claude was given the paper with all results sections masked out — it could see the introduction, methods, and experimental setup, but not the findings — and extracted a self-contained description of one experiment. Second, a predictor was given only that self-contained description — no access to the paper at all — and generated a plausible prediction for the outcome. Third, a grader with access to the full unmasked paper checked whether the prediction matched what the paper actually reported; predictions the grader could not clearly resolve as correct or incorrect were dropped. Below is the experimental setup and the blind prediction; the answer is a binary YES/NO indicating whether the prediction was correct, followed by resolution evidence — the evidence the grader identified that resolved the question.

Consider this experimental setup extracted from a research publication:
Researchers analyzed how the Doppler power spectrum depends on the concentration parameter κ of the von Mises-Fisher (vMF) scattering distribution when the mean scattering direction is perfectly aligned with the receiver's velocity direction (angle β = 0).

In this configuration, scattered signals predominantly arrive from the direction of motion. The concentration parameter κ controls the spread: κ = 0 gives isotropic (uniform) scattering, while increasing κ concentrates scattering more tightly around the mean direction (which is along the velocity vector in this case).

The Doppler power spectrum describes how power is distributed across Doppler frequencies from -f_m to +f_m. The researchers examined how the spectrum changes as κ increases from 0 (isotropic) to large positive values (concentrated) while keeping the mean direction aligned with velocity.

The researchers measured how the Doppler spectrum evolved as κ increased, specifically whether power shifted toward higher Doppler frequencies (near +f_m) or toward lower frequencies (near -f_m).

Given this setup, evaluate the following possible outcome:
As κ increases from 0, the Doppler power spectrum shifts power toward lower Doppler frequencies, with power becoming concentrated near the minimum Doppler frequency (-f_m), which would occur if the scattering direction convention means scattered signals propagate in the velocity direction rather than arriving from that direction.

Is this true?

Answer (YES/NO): NO